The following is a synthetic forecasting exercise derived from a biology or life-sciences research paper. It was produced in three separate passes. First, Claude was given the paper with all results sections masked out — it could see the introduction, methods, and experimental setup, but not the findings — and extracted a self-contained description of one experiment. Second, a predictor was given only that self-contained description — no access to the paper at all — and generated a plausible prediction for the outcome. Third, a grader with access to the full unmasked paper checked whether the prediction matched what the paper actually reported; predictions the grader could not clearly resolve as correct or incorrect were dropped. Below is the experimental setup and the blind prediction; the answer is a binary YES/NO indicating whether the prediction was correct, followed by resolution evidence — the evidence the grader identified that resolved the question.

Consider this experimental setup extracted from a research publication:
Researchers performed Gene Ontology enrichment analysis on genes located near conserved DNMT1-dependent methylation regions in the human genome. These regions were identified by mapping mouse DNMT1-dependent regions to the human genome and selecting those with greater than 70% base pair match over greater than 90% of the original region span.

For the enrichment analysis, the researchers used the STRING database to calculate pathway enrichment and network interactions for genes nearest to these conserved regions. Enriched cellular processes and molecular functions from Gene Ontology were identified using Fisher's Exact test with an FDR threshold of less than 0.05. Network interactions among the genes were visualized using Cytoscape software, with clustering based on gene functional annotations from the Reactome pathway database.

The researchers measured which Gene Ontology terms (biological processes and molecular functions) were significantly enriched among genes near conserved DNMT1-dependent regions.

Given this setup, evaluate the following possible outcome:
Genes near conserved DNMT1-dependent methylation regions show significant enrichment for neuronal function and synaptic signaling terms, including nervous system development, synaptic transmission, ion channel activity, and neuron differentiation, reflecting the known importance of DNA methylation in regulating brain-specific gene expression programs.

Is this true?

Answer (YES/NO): NO